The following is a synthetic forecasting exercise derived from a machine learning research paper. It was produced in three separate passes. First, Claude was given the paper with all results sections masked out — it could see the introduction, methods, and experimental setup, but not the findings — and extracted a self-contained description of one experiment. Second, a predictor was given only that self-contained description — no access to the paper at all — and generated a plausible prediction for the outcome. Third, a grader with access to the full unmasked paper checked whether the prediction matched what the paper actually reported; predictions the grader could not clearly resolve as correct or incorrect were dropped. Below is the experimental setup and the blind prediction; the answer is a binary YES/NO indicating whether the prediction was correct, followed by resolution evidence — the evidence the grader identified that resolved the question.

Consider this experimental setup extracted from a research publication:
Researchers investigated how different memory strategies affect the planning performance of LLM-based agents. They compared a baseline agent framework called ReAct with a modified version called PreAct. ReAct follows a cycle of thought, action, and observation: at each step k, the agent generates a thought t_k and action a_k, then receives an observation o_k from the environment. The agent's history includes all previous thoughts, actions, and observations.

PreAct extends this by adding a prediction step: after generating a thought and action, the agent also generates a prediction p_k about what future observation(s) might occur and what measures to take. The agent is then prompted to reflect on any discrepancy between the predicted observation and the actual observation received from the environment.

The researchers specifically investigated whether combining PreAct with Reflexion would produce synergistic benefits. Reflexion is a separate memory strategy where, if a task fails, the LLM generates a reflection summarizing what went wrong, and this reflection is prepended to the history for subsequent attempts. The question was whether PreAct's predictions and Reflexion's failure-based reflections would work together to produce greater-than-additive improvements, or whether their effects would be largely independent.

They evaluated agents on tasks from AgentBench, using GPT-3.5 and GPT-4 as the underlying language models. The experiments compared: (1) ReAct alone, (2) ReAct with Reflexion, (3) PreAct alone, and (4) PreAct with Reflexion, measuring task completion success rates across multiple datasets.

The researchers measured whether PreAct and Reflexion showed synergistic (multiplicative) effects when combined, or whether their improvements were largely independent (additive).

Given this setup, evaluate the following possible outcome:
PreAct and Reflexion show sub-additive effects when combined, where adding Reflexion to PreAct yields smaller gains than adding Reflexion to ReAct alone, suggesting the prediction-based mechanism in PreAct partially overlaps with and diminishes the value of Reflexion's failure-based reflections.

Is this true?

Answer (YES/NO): NO